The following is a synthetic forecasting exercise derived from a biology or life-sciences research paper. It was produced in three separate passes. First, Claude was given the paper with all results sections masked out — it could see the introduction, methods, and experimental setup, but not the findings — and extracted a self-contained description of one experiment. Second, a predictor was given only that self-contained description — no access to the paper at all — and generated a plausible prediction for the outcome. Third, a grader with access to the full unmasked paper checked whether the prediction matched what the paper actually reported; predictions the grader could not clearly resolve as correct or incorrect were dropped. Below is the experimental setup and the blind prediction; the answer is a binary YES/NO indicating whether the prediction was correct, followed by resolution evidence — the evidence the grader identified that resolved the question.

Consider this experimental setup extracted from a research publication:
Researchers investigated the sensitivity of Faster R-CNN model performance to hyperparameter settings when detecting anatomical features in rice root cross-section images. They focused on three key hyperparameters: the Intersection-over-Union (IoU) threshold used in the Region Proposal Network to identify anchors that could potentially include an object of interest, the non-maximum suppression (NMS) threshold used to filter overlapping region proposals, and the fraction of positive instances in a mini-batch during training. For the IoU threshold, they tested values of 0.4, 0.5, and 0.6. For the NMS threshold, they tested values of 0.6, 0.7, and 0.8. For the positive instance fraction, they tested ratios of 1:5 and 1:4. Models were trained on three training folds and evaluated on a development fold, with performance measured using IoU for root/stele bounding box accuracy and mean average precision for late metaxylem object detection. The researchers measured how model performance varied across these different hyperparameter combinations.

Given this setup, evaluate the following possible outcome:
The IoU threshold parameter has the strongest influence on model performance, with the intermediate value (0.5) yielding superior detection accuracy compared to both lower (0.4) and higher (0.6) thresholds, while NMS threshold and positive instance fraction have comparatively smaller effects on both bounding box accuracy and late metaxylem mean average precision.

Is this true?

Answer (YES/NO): NO